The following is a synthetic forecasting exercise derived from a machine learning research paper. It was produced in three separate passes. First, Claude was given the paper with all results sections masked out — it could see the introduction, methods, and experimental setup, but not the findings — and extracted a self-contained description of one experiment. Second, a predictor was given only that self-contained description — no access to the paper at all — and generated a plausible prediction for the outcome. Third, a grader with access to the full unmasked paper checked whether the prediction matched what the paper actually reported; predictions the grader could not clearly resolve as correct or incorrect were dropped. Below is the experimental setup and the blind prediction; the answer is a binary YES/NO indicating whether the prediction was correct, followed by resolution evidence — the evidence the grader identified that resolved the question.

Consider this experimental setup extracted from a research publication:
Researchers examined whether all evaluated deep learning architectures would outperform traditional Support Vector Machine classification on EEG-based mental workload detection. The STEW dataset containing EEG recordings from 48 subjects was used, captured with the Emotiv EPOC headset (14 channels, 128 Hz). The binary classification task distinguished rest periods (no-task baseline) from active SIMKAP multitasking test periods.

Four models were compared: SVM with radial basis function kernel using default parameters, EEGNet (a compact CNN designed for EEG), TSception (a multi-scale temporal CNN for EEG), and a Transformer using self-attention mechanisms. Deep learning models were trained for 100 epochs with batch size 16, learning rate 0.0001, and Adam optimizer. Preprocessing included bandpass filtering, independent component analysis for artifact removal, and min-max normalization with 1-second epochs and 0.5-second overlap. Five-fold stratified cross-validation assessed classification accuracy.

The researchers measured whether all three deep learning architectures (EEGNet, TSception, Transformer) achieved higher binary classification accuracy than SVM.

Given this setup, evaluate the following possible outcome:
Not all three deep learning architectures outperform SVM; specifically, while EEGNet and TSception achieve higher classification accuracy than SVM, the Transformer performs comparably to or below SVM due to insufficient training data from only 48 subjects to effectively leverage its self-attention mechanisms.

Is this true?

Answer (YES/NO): NO